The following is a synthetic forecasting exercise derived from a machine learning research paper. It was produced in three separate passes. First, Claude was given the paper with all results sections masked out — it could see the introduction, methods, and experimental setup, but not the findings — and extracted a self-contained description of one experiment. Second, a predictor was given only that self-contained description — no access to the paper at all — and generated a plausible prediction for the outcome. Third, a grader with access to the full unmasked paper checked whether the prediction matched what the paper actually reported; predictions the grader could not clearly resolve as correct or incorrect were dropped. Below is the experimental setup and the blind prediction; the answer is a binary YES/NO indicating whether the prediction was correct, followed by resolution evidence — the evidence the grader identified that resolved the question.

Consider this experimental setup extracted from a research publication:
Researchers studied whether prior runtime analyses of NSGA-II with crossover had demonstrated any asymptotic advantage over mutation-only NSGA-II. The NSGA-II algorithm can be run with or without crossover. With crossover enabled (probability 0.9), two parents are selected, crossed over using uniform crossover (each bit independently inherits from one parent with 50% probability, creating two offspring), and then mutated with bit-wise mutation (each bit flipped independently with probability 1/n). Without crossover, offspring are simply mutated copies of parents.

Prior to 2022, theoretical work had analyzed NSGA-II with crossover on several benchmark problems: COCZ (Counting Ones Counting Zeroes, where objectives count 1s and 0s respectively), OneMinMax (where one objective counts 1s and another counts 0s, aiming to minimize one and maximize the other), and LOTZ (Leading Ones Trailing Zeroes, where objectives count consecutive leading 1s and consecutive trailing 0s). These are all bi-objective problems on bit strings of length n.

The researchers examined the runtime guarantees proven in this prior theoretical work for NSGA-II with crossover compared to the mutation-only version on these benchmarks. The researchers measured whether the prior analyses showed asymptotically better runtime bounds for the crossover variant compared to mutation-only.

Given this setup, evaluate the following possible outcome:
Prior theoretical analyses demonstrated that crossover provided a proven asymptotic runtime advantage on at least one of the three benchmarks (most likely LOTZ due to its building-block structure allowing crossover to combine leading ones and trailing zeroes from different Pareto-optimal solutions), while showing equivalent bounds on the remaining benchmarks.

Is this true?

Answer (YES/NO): NO